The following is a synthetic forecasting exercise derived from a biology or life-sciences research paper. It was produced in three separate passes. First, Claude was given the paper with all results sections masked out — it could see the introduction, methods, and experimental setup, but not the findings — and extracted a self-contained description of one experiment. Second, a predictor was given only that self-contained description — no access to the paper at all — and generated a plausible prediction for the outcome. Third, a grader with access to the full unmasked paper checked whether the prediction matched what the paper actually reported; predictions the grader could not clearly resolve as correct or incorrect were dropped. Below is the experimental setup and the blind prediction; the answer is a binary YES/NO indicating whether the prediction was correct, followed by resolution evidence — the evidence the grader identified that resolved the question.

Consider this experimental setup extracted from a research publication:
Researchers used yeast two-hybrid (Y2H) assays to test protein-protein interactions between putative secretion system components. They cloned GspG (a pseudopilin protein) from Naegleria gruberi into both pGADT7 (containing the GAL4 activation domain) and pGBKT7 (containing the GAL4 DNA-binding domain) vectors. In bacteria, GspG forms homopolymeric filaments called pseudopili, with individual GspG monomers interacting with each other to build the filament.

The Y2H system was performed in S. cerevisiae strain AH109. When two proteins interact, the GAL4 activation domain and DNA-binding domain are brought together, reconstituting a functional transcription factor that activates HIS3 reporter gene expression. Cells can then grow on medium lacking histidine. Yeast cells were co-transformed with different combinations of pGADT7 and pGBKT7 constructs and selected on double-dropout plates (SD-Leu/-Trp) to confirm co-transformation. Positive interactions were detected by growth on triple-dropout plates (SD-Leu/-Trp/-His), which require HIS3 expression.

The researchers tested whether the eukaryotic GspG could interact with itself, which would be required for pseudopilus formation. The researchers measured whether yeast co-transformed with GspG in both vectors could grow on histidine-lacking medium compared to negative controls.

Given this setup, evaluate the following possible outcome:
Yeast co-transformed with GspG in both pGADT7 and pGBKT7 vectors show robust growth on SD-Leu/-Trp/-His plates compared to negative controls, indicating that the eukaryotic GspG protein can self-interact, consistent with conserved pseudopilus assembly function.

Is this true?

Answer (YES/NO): NO